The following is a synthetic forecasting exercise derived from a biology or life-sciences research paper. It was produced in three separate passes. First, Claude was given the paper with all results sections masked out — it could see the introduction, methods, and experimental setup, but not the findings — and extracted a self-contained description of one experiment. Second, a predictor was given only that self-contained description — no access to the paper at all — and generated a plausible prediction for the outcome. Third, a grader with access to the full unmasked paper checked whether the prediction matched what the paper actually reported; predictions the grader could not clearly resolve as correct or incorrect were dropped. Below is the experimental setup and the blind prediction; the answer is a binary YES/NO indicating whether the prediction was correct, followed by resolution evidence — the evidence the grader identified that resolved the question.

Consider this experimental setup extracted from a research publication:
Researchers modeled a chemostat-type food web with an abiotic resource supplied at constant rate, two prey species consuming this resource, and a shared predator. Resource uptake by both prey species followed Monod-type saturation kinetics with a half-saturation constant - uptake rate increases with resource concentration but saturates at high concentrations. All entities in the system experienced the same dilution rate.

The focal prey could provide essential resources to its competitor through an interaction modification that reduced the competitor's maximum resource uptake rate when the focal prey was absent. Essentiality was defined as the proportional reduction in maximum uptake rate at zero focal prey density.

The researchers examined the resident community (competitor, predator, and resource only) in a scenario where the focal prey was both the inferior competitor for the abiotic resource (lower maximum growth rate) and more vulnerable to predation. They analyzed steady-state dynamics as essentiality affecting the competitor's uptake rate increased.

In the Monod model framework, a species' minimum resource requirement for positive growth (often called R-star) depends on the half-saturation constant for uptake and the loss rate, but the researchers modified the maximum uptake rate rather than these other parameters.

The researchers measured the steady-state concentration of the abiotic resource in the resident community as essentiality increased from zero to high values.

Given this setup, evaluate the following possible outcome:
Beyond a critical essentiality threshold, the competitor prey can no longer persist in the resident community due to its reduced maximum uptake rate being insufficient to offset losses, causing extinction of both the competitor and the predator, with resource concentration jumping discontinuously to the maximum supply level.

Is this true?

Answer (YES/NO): NO